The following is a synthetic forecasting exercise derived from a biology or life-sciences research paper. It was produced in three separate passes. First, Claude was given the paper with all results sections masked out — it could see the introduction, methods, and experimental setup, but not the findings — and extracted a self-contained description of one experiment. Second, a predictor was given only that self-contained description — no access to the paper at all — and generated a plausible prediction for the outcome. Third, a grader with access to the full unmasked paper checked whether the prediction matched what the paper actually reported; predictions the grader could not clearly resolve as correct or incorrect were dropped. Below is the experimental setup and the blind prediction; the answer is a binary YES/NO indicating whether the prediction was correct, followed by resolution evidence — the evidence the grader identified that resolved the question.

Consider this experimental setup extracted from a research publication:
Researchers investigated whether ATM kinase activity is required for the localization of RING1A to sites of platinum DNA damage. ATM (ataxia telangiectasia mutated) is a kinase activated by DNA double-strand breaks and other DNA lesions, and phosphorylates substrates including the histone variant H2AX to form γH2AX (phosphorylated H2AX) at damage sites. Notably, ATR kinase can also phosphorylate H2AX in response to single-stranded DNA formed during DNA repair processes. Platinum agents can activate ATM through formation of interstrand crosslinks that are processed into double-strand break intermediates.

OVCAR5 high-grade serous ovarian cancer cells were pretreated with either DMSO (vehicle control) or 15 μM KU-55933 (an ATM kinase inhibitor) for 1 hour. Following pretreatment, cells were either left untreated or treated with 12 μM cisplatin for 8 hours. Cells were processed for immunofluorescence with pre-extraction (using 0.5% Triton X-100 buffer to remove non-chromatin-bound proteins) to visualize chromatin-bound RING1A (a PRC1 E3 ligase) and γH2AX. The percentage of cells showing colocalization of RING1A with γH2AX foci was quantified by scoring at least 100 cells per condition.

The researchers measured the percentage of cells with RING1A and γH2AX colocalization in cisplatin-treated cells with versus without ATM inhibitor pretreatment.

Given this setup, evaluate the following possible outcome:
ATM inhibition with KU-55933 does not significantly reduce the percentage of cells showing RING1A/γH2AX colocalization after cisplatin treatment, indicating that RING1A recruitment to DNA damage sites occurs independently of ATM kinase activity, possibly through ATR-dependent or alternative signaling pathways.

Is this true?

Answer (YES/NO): NO